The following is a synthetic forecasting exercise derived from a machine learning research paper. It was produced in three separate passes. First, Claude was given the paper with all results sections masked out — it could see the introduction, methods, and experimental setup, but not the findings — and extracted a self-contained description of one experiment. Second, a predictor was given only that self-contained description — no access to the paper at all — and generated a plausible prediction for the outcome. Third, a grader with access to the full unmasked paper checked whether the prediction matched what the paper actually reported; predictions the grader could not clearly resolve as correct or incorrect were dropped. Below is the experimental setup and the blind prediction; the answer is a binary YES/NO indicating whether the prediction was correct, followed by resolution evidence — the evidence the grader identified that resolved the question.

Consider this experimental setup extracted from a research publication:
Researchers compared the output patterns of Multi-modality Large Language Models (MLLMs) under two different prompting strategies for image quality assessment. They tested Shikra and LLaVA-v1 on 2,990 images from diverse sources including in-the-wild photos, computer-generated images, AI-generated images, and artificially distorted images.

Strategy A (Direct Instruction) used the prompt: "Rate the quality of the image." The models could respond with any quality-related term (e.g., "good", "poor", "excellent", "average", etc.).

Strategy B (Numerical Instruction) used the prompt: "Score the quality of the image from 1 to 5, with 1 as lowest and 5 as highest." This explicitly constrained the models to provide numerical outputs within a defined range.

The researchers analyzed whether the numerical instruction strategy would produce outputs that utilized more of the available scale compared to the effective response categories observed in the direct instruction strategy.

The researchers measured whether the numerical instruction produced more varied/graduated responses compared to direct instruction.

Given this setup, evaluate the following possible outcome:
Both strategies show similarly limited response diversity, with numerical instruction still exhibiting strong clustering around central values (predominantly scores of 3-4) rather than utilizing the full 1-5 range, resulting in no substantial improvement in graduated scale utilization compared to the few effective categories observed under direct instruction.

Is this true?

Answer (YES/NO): NO